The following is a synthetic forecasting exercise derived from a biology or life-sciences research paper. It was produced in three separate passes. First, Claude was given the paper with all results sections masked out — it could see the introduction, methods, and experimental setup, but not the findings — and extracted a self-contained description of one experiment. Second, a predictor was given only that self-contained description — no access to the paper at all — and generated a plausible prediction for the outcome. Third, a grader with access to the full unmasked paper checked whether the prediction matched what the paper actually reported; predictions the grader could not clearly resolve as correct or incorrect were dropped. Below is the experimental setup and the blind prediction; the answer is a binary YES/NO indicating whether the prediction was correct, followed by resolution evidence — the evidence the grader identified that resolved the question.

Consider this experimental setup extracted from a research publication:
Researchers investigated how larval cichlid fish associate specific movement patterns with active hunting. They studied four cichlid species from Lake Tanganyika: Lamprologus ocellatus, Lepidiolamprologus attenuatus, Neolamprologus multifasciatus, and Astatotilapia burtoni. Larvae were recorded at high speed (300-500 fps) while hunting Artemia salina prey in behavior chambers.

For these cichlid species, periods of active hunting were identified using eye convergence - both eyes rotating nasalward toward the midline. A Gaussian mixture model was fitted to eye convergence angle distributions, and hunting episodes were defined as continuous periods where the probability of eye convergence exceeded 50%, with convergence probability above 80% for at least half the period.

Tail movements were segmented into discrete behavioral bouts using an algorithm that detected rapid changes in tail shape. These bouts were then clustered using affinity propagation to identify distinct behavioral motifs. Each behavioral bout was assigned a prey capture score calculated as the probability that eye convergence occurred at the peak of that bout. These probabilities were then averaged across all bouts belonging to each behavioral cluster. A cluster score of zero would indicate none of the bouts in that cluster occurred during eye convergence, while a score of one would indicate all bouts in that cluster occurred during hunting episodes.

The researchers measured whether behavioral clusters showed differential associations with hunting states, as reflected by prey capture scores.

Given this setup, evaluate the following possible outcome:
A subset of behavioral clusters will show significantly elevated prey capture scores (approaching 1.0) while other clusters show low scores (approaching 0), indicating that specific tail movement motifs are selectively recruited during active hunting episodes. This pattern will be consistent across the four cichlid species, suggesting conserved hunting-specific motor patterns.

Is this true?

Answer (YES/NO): YES